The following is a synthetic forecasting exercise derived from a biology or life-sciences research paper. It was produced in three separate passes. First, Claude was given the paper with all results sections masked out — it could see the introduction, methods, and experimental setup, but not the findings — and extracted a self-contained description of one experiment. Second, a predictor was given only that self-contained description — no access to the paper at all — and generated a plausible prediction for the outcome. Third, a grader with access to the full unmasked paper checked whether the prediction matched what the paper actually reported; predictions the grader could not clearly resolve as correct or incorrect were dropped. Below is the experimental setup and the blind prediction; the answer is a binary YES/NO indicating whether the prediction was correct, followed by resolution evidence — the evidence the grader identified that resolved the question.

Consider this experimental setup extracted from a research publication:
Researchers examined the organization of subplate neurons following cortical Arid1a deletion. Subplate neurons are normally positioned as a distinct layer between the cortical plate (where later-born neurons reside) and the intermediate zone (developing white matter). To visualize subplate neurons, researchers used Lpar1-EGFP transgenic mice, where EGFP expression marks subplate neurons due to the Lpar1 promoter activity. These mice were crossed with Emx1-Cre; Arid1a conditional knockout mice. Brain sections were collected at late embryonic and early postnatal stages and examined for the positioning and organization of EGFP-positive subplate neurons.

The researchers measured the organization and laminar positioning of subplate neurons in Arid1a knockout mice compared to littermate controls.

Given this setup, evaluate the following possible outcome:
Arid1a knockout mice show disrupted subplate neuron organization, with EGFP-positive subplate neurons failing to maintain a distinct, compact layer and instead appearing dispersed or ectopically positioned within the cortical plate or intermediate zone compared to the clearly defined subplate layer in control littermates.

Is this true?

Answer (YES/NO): YES